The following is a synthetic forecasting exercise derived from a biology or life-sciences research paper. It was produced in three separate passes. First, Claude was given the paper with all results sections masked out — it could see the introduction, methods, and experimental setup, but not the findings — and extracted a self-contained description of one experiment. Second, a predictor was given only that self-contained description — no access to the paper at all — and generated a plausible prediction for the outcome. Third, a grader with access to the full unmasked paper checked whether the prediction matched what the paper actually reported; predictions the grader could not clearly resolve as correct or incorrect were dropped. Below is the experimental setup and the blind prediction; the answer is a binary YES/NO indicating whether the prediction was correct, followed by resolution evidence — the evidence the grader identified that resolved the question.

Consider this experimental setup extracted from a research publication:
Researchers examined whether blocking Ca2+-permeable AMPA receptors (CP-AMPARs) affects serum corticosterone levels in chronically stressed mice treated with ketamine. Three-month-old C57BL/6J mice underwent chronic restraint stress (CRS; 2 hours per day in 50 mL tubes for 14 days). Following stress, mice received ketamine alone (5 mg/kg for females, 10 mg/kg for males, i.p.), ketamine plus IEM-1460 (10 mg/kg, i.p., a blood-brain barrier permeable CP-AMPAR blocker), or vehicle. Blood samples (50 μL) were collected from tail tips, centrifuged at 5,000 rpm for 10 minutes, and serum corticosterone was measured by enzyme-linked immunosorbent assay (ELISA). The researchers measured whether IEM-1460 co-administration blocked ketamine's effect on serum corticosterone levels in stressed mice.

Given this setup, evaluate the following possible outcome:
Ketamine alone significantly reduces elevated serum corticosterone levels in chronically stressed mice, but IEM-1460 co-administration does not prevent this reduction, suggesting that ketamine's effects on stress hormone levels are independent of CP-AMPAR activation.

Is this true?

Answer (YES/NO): YES